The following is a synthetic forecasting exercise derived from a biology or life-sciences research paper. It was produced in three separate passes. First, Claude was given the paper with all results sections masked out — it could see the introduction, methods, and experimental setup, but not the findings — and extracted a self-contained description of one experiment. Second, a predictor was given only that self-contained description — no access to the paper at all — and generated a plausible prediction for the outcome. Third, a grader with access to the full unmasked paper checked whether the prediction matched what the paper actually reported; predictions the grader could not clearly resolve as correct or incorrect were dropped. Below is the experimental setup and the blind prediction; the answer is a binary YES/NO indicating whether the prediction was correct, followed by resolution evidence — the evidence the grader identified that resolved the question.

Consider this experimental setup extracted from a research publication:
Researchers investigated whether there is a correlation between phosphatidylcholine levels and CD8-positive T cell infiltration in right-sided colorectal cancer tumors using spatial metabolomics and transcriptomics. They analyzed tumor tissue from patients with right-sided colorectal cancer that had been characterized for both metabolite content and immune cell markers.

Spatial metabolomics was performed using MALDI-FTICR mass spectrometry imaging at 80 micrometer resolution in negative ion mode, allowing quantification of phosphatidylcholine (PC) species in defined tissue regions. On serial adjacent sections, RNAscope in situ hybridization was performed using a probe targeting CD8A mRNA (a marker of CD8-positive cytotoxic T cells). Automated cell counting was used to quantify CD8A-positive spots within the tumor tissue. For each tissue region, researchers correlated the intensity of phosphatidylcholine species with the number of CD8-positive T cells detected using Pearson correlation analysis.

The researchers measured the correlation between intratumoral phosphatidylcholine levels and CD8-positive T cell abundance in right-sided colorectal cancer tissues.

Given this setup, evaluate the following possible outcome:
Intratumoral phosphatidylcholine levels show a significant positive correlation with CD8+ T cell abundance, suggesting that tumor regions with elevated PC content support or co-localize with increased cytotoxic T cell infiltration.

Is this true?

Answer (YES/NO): NO